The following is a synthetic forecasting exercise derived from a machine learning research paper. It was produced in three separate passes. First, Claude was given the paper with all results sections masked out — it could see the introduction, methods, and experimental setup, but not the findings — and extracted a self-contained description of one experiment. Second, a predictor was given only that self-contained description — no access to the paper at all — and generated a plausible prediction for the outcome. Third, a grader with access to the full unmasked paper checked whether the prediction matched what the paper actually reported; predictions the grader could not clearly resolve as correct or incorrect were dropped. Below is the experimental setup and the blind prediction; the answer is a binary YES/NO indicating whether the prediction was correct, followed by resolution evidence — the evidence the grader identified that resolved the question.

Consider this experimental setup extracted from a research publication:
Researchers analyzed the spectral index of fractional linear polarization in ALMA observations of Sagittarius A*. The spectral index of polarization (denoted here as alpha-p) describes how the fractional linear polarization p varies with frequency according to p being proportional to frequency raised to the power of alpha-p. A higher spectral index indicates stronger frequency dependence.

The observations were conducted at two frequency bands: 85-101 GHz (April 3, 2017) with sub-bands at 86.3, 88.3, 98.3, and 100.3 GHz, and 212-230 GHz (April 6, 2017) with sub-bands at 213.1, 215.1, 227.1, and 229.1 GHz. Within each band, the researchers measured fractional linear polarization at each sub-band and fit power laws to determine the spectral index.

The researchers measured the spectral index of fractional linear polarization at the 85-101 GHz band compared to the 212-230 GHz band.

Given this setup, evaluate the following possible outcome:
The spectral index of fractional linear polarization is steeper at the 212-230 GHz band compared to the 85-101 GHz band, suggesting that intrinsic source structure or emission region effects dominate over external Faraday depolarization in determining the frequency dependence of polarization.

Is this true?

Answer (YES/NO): NO